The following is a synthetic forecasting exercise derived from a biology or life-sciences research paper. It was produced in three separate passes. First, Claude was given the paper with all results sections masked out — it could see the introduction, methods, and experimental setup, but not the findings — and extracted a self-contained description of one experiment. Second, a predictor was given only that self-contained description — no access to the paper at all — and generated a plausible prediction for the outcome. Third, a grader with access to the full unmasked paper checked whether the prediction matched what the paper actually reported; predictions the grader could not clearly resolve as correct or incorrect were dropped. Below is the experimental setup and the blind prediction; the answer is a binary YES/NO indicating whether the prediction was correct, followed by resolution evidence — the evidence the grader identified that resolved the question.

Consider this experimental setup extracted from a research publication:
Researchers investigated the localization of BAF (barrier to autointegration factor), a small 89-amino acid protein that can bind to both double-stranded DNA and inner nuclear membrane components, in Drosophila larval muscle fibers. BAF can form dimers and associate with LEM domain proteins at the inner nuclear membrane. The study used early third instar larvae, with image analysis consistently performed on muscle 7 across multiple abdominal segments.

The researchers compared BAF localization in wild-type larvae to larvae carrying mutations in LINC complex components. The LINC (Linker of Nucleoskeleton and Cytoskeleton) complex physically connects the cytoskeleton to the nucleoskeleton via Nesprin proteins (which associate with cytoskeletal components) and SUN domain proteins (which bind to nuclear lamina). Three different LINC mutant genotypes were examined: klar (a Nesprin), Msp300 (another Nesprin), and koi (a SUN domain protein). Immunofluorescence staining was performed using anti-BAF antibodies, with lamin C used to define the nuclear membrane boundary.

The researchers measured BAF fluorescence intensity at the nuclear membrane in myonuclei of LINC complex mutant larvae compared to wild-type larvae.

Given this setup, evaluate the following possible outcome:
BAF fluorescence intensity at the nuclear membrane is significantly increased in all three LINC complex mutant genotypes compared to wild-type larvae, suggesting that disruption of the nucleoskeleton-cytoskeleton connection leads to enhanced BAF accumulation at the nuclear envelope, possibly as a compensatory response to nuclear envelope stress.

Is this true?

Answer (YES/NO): NO